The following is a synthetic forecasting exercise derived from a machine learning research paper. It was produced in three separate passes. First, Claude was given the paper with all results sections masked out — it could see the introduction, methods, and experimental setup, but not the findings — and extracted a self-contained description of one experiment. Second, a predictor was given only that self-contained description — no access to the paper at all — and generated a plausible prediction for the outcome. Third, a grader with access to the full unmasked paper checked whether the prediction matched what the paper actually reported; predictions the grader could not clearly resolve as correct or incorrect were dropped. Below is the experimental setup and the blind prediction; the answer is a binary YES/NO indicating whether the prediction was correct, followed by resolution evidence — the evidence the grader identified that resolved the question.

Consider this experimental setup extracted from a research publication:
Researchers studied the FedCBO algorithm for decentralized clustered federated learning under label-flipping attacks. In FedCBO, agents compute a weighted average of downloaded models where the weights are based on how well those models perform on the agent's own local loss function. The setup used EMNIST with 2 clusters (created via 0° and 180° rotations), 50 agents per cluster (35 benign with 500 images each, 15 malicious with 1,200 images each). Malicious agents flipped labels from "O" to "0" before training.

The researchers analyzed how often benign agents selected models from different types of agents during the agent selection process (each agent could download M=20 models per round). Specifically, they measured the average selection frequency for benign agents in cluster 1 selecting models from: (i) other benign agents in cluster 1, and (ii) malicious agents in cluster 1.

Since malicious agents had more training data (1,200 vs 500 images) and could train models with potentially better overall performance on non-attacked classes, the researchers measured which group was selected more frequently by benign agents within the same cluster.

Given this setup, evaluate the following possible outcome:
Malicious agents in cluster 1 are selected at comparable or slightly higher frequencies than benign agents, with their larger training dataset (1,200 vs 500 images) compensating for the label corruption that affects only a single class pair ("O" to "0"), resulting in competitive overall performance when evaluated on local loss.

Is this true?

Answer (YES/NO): YES